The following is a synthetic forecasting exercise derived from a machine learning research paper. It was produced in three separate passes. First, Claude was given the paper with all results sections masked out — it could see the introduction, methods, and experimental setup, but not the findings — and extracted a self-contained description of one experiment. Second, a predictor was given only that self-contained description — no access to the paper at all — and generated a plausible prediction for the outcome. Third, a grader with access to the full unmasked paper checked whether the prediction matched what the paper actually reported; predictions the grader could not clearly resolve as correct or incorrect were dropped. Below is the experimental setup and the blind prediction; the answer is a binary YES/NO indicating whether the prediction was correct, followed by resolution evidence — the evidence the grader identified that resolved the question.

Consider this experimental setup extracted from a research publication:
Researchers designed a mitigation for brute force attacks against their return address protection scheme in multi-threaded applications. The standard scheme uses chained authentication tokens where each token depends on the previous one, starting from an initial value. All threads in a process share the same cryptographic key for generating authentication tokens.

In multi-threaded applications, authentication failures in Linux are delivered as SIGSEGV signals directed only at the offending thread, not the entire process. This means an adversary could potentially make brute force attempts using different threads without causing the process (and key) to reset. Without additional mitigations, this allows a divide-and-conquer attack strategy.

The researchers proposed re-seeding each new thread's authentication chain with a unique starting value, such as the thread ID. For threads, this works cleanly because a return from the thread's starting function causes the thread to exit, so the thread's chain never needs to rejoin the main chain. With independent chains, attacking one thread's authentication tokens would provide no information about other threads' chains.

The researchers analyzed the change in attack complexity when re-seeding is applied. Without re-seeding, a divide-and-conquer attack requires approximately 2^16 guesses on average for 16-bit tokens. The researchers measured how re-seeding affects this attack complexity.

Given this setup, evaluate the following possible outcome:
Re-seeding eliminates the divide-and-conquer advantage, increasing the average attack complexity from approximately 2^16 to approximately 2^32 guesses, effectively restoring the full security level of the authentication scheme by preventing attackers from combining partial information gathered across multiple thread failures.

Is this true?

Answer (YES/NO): YES